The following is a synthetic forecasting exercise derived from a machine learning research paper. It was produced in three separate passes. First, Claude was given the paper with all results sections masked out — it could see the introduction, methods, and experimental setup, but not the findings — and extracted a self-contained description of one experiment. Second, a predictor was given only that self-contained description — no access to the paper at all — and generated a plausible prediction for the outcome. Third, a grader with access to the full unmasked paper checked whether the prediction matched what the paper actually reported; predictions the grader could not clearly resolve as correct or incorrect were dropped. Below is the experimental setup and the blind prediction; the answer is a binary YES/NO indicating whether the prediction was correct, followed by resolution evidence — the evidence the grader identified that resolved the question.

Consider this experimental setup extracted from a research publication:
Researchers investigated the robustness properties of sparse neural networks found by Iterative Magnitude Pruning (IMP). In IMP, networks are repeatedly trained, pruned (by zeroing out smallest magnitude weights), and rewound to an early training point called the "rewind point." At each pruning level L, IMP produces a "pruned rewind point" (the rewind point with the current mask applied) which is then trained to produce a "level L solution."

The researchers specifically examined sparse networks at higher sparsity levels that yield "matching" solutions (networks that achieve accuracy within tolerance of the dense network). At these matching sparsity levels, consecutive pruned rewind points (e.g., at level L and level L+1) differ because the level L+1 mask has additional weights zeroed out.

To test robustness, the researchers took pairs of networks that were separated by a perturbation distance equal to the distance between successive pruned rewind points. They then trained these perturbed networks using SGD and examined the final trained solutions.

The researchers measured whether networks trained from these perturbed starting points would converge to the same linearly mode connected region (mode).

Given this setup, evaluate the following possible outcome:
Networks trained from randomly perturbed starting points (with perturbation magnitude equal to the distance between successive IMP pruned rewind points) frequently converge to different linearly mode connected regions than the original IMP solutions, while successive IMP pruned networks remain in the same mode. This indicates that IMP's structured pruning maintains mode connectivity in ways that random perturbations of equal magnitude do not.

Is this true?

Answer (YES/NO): NO